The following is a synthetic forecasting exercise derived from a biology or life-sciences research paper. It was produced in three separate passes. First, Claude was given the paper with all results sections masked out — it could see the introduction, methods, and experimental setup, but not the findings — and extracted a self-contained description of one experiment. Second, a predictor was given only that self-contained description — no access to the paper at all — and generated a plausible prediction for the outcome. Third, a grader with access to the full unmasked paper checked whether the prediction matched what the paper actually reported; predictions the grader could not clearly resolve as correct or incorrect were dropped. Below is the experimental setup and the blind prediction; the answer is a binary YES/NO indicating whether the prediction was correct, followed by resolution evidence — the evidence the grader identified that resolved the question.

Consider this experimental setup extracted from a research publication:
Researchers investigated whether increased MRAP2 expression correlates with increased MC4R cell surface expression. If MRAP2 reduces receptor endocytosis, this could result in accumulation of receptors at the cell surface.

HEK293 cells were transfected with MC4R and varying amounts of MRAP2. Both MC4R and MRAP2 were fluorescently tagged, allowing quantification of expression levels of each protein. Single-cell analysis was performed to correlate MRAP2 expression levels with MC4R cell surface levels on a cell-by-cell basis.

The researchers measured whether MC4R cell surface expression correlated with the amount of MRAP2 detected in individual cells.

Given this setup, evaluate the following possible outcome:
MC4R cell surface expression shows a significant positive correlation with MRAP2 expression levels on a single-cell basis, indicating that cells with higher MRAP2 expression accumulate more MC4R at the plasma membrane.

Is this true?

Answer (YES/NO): YES